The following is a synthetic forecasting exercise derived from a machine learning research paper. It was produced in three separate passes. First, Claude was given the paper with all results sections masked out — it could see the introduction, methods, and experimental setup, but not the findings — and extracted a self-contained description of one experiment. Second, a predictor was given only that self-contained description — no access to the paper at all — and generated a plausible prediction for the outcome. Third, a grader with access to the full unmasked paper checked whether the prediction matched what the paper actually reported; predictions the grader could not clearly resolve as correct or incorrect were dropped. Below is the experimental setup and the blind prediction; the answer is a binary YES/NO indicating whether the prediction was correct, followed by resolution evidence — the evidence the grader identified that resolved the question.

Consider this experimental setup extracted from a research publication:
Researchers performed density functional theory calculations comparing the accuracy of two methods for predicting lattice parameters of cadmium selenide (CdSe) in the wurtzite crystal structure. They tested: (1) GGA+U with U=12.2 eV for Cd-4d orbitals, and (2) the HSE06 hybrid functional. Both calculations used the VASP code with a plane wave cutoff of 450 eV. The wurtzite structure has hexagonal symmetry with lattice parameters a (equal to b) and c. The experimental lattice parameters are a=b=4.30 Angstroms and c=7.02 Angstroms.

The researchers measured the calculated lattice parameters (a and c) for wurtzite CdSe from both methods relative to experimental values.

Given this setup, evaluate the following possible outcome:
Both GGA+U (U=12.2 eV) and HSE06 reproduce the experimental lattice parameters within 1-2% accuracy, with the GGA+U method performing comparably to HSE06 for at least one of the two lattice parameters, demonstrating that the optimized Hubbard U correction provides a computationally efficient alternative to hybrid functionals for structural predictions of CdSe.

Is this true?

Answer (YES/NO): NO